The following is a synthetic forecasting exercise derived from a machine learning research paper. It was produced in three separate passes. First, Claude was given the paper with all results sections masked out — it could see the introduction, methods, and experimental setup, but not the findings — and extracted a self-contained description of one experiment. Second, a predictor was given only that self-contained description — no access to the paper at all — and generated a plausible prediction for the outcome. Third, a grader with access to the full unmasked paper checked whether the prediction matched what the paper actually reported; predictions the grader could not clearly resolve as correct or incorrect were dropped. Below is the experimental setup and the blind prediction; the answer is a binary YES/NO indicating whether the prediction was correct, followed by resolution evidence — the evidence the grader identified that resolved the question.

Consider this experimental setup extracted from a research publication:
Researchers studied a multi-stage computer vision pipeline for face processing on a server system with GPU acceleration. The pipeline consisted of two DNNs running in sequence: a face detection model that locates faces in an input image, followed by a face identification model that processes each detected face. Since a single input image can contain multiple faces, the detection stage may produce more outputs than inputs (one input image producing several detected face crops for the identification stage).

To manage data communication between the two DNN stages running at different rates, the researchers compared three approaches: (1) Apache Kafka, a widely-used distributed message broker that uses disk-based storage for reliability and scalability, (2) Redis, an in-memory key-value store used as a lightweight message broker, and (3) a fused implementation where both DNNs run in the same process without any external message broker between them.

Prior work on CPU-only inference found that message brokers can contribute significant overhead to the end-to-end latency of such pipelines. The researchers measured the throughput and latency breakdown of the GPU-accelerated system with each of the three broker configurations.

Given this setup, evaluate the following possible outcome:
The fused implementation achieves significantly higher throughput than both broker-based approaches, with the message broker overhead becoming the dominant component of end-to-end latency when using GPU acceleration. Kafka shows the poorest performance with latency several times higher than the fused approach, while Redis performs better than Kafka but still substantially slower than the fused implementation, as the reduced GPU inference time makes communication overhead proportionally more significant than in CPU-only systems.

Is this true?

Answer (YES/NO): NO